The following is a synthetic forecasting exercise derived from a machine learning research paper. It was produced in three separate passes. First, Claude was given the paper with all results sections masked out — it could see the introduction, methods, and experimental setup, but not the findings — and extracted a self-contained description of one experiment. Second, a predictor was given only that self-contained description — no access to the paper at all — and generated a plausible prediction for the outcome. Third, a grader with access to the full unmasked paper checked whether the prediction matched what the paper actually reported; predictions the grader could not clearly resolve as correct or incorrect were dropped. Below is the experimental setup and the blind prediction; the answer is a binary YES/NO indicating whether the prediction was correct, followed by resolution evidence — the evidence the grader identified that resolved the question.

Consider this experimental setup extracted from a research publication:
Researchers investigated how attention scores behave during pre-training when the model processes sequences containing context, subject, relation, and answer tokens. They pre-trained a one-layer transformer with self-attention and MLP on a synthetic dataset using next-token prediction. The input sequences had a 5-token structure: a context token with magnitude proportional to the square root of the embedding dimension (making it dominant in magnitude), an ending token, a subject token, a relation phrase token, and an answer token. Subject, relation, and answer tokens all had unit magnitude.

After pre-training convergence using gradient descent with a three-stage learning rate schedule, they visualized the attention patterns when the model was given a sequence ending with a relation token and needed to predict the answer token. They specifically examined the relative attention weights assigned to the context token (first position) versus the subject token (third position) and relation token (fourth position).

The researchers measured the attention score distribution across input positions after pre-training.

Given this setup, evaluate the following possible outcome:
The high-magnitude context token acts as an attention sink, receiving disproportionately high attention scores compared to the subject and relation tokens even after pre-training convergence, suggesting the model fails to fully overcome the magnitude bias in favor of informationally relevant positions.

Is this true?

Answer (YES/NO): NO